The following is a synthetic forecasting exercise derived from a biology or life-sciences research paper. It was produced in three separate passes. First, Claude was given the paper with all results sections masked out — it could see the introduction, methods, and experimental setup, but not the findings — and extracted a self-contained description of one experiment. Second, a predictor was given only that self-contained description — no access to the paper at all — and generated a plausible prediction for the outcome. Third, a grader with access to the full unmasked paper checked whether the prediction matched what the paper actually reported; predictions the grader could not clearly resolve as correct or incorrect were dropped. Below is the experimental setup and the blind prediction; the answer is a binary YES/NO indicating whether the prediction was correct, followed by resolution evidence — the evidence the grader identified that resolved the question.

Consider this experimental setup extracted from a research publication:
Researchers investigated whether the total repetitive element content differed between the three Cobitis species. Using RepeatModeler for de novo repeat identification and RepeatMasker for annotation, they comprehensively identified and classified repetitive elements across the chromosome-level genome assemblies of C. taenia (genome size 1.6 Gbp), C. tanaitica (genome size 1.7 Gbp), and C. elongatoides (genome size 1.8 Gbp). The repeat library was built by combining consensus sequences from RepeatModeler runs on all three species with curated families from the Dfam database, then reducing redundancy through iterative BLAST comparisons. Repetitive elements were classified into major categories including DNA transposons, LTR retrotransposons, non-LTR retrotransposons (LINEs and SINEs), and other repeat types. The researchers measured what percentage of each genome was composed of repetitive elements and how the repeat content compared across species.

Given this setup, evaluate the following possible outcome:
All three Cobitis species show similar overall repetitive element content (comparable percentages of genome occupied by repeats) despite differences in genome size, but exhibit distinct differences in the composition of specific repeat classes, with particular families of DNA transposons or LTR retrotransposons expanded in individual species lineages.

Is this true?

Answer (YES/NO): YES